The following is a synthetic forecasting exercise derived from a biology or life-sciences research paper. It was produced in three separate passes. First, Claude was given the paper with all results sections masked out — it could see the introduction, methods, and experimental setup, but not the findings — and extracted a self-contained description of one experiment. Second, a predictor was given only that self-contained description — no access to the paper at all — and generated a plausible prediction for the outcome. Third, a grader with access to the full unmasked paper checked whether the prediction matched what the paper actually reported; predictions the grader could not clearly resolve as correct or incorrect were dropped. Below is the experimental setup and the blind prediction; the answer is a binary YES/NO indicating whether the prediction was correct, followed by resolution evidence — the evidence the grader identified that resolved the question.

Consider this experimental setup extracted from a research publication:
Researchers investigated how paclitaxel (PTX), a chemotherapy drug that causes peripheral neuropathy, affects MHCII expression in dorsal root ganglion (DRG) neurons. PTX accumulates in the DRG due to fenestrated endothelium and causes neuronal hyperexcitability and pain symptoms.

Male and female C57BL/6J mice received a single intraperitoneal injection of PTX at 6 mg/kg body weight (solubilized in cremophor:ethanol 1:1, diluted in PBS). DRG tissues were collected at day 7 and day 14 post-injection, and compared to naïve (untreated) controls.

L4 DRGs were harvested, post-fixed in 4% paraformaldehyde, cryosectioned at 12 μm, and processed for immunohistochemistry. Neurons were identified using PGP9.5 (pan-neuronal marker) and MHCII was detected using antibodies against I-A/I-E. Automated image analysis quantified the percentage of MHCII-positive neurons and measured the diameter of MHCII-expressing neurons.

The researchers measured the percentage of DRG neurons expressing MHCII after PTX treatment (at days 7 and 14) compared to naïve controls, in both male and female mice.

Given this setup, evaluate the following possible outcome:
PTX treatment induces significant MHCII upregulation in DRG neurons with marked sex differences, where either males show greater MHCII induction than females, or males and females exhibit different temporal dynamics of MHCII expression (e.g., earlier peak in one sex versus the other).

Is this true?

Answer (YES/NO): NO